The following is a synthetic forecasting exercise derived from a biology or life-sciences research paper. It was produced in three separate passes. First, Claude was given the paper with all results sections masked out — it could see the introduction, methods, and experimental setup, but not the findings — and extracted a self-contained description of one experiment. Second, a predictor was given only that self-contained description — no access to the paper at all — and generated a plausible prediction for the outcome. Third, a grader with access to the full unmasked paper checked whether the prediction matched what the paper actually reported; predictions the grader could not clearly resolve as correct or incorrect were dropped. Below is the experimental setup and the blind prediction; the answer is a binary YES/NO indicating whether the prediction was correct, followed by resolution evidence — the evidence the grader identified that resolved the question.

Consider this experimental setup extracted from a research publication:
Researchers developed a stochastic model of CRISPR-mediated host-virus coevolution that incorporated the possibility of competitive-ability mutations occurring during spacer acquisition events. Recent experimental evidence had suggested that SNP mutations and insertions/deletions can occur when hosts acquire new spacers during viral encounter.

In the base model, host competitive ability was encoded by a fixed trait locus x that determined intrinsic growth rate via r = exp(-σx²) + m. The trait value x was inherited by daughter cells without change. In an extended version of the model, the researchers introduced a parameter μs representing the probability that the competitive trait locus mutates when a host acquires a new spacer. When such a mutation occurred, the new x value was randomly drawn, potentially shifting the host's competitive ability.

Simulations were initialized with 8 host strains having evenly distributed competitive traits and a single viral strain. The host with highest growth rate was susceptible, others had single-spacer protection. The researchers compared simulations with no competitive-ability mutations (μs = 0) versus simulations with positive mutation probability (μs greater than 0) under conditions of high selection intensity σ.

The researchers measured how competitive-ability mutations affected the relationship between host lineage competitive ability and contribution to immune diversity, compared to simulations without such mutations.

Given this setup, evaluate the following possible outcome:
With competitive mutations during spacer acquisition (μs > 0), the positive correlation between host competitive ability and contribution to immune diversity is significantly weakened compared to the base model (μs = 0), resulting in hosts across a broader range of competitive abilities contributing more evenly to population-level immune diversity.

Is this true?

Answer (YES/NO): YES